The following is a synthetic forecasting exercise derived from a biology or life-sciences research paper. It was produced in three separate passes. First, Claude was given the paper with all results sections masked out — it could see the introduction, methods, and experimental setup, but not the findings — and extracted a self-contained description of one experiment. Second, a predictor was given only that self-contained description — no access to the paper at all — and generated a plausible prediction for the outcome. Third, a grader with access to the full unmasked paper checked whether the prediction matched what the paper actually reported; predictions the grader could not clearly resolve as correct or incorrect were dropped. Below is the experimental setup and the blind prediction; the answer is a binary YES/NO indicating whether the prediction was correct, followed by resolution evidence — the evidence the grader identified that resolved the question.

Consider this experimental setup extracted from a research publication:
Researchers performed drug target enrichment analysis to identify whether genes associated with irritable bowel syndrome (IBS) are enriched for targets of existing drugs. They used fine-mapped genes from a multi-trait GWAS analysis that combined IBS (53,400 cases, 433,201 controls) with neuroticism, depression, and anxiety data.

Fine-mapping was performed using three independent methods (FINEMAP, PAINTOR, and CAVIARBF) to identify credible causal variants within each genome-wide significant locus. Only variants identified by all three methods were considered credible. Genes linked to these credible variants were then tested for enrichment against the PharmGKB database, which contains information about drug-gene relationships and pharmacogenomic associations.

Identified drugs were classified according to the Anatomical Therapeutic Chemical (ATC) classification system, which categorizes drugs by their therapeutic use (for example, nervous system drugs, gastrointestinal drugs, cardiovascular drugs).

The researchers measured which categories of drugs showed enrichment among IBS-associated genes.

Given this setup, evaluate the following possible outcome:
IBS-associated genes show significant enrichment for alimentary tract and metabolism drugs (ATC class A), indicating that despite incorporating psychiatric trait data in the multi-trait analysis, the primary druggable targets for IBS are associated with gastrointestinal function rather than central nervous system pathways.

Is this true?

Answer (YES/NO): NO